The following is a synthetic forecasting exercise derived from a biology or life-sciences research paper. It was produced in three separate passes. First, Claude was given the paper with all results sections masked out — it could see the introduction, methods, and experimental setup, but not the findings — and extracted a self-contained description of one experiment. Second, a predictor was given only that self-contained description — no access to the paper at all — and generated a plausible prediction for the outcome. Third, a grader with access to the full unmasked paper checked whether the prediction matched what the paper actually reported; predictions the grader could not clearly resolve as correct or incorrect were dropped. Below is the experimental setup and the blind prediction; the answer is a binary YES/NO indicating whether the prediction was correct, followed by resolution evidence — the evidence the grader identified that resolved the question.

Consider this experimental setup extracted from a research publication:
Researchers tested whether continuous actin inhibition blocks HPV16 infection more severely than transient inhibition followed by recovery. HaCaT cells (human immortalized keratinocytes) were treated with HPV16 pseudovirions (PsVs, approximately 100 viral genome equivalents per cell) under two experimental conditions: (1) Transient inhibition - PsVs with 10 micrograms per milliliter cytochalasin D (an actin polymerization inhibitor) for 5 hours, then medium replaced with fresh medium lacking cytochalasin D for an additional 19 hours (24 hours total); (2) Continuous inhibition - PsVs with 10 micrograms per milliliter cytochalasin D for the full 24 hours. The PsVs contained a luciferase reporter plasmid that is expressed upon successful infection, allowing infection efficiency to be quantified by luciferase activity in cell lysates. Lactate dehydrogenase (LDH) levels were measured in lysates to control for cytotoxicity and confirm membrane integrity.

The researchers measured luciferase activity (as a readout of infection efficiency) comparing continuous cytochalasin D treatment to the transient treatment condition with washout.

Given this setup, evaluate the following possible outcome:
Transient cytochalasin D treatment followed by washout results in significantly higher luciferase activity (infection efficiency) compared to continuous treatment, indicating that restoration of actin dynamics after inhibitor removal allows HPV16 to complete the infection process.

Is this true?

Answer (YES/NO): YES